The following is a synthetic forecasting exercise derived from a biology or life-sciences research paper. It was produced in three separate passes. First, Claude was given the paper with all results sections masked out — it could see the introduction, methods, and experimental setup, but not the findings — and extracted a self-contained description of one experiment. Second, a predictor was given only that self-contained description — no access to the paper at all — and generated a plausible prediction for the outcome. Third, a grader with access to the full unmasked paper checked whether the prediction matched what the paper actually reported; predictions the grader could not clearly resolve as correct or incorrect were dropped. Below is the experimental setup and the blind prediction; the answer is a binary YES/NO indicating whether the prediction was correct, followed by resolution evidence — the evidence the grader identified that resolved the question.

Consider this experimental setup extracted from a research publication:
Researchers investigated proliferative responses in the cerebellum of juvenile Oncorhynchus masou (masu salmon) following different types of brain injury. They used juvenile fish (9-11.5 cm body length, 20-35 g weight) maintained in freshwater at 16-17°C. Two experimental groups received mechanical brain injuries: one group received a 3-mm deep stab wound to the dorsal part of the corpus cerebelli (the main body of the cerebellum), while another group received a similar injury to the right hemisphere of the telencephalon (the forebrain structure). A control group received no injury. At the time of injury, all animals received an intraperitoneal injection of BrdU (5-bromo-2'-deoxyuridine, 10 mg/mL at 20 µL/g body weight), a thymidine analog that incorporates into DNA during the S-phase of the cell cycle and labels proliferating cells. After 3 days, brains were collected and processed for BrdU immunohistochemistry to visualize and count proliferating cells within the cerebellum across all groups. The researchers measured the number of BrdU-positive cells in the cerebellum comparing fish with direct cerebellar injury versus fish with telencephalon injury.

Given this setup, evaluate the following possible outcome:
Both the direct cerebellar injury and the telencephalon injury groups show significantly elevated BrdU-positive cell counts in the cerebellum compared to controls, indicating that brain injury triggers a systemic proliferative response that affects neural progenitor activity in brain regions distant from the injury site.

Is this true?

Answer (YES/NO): NO